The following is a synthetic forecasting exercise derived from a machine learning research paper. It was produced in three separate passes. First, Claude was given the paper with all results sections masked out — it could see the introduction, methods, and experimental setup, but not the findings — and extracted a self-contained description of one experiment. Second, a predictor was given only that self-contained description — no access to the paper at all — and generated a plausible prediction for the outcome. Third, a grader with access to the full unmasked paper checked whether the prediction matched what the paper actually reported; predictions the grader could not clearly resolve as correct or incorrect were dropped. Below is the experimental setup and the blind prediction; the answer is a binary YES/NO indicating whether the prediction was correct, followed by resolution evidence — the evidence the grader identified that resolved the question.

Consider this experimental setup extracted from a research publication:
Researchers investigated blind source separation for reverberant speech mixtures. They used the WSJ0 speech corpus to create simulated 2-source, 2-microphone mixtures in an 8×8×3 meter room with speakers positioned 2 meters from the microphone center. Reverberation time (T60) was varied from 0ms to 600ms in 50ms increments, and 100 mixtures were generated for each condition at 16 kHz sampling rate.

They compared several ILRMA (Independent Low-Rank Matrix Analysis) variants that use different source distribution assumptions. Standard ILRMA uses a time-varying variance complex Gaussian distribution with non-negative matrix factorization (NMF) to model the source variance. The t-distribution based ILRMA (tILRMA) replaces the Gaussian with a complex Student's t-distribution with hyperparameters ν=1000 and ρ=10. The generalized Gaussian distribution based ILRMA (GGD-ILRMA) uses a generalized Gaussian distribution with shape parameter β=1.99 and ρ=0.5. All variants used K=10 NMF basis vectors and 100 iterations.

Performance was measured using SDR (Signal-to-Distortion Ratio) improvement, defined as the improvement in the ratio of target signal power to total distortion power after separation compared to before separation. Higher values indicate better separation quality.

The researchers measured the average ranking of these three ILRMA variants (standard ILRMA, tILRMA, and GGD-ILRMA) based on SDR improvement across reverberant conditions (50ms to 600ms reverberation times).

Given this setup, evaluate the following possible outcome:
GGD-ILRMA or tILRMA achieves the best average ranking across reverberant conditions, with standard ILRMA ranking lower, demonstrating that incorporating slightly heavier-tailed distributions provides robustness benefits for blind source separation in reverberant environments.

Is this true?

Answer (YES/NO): NO